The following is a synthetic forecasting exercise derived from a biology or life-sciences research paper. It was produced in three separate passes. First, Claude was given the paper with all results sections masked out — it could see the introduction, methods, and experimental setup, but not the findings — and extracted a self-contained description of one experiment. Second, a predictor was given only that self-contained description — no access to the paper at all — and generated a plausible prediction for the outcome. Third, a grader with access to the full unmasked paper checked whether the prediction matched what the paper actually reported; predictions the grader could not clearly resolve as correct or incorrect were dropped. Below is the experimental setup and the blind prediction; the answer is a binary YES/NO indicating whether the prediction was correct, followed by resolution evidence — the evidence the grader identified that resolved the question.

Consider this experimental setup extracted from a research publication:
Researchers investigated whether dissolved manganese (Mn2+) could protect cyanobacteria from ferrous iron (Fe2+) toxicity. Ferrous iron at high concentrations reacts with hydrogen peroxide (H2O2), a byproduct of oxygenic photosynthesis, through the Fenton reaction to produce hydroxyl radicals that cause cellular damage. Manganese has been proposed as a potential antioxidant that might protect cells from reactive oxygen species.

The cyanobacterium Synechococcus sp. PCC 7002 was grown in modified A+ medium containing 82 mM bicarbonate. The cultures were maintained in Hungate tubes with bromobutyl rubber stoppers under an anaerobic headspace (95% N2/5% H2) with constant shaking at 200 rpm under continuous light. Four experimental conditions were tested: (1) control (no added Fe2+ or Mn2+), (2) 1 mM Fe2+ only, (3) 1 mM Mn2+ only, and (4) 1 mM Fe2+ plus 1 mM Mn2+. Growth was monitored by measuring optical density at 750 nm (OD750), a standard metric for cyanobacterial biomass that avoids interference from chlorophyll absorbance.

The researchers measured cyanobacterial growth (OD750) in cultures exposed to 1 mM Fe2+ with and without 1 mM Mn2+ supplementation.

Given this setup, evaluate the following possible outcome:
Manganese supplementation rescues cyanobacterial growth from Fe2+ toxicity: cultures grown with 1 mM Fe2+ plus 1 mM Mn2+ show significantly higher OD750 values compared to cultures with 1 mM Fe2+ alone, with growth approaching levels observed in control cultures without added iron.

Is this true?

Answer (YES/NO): NO